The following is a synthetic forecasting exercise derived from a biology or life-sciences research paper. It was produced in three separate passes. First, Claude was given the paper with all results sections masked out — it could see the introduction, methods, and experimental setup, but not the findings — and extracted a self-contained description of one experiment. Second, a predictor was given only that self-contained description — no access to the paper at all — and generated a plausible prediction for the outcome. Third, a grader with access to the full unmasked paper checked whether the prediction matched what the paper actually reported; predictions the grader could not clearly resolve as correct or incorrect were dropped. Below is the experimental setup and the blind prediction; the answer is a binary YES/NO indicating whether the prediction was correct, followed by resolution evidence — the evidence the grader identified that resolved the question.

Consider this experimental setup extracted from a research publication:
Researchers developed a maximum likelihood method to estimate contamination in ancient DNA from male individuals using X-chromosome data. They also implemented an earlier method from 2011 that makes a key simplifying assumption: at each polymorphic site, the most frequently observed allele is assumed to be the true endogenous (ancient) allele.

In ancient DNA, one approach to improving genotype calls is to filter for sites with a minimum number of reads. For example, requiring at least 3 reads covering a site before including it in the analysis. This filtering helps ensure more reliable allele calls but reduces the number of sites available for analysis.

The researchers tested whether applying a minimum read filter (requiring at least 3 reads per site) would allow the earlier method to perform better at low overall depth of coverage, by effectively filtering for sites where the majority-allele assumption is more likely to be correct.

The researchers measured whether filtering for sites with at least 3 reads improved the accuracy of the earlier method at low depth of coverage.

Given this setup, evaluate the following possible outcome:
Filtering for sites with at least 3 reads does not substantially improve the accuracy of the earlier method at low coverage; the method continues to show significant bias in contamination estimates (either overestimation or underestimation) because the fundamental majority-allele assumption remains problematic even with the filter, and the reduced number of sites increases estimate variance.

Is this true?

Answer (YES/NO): YES